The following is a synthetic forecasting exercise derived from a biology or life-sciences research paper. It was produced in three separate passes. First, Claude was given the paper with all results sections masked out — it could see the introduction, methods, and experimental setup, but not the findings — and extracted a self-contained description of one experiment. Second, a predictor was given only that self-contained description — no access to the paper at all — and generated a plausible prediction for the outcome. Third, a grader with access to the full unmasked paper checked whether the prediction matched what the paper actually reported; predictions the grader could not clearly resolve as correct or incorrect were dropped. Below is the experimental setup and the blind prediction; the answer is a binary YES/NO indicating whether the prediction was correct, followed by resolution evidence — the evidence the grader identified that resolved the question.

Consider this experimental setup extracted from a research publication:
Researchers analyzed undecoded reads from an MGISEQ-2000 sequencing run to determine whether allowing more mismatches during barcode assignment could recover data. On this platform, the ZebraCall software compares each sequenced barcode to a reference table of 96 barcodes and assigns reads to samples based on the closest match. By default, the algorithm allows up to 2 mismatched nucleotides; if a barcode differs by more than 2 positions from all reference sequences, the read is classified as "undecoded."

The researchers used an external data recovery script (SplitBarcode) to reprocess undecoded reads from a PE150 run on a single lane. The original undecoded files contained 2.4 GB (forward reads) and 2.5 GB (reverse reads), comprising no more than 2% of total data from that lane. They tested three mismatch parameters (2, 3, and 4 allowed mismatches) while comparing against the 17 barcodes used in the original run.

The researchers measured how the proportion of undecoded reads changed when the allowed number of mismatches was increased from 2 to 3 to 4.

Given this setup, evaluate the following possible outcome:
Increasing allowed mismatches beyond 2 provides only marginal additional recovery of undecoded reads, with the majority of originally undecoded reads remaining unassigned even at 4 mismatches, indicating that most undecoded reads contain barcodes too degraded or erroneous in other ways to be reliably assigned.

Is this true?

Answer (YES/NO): NO